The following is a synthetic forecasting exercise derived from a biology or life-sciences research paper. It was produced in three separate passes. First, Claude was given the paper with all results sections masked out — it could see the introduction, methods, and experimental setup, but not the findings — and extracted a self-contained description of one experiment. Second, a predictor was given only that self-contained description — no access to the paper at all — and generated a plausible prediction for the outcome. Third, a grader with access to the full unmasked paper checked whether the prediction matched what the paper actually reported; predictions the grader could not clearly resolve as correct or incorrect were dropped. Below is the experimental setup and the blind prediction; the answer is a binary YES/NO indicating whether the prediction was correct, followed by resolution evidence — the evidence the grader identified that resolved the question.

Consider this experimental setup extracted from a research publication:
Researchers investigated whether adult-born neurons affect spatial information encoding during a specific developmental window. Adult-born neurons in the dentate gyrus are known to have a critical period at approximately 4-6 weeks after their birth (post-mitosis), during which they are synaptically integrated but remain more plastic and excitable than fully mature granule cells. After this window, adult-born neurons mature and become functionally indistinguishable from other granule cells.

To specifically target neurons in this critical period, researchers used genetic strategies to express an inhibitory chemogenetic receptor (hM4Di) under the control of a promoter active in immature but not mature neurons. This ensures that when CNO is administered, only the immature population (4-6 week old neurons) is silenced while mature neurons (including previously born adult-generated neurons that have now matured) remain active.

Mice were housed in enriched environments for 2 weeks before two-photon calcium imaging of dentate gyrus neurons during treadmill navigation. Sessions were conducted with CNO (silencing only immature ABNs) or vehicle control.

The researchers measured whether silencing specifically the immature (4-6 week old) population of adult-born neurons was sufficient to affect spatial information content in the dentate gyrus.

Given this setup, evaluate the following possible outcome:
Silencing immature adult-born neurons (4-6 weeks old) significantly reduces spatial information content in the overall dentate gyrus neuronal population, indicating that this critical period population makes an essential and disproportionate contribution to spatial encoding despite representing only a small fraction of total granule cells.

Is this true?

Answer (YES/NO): YES